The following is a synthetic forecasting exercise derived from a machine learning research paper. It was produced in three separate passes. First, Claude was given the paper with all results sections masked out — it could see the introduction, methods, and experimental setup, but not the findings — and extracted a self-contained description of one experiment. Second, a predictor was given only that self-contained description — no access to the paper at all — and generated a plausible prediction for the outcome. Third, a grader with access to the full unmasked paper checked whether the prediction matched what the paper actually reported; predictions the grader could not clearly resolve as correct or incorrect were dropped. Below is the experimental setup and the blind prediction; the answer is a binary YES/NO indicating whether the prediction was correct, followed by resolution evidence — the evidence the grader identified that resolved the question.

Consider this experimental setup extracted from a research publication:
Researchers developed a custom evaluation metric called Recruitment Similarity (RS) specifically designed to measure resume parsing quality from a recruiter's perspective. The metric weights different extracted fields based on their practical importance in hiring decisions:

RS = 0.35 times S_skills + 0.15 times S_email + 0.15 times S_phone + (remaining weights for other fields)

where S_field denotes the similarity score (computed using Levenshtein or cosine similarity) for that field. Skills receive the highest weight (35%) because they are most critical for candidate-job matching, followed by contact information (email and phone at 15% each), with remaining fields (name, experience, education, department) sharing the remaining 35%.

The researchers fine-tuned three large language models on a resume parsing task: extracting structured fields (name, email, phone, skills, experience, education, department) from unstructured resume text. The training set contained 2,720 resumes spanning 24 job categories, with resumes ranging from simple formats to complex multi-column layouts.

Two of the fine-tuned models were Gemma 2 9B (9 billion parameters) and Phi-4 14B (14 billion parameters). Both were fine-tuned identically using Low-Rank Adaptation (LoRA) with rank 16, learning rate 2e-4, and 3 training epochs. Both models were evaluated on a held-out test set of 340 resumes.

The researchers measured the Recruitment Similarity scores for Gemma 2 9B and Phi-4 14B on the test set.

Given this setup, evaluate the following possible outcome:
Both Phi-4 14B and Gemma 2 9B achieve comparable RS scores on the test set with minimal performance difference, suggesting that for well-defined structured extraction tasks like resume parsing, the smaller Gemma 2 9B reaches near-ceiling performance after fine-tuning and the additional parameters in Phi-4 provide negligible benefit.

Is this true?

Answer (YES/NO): YES